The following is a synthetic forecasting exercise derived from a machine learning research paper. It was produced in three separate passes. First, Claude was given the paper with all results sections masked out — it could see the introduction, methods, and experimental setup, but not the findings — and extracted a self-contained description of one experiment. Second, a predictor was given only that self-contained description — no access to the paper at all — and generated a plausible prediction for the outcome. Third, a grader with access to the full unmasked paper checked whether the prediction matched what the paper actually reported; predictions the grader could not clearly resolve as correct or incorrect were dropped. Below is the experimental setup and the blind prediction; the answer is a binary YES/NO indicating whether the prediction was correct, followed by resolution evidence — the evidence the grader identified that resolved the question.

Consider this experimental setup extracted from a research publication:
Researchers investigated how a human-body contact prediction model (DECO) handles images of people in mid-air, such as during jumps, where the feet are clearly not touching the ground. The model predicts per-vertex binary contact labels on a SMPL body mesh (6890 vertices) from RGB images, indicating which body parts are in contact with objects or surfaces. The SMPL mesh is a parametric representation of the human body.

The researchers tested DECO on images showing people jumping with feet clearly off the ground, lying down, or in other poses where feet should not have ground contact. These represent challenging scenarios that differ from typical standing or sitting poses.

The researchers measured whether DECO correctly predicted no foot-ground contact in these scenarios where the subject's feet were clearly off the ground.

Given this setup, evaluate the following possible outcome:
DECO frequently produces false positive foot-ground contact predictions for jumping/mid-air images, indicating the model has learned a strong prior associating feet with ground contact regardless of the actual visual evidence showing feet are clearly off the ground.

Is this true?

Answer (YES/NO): YES